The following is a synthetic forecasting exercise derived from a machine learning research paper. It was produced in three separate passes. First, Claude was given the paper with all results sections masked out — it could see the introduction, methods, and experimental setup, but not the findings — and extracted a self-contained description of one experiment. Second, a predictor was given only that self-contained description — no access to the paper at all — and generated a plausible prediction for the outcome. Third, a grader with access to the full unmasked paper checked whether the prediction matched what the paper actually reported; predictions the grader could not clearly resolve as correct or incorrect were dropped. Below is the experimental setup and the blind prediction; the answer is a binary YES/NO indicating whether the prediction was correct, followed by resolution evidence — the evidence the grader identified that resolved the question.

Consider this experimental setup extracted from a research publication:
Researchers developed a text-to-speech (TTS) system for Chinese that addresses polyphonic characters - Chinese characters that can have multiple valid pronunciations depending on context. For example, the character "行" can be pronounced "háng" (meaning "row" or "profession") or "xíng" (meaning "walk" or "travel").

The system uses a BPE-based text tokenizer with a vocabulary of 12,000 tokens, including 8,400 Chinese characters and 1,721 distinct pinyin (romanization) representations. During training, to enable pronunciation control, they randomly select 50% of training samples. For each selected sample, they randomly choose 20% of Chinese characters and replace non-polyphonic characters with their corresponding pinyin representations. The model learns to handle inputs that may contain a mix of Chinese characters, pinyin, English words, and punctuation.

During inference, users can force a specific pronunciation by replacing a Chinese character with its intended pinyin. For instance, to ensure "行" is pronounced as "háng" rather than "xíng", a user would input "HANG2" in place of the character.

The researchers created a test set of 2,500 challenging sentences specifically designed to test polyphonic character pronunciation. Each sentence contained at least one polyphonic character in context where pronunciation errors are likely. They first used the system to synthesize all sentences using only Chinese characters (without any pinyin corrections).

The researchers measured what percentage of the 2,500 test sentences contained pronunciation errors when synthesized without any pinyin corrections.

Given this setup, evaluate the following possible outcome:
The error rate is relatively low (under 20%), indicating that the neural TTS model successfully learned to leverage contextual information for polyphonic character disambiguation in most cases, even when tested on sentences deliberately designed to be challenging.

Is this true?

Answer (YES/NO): YES